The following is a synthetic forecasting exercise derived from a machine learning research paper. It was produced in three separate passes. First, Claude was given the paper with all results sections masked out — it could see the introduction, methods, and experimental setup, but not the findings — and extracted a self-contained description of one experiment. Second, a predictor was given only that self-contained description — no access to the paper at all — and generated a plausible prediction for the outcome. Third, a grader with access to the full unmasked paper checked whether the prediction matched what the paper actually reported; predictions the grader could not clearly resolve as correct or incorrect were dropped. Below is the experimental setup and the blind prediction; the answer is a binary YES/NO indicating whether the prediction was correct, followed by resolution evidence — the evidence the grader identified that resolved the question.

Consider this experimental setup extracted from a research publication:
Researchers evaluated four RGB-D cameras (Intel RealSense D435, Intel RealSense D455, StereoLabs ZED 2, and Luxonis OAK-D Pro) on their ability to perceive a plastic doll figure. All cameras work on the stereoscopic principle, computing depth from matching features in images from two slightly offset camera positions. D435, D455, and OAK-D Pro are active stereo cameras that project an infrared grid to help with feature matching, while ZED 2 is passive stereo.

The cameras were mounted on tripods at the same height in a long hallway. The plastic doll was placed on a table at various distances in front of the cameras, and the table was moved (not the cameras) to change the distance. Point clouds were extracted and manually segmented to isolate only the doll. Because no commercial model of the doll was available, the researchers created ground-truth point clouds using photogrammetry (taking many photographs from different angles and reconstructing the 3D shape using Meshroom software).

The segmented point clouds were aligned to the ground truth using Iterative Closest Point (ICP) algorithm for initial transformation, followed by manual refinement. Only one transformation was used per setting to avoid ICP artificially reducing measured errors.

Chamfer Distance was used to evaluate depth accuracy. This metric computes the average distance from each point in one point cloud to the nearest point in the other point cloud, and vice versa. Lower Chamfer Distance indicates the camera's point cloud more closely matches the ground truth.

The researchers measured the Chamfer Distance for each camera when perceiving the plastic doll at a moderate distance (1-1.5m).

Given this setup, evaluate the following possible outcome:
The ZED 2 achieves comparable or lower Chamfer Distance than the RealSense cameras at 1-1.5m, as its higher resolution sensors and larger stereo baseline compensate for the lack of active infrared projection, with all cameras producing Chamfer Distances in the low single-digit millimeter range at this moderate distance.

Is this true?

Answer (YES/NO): NO